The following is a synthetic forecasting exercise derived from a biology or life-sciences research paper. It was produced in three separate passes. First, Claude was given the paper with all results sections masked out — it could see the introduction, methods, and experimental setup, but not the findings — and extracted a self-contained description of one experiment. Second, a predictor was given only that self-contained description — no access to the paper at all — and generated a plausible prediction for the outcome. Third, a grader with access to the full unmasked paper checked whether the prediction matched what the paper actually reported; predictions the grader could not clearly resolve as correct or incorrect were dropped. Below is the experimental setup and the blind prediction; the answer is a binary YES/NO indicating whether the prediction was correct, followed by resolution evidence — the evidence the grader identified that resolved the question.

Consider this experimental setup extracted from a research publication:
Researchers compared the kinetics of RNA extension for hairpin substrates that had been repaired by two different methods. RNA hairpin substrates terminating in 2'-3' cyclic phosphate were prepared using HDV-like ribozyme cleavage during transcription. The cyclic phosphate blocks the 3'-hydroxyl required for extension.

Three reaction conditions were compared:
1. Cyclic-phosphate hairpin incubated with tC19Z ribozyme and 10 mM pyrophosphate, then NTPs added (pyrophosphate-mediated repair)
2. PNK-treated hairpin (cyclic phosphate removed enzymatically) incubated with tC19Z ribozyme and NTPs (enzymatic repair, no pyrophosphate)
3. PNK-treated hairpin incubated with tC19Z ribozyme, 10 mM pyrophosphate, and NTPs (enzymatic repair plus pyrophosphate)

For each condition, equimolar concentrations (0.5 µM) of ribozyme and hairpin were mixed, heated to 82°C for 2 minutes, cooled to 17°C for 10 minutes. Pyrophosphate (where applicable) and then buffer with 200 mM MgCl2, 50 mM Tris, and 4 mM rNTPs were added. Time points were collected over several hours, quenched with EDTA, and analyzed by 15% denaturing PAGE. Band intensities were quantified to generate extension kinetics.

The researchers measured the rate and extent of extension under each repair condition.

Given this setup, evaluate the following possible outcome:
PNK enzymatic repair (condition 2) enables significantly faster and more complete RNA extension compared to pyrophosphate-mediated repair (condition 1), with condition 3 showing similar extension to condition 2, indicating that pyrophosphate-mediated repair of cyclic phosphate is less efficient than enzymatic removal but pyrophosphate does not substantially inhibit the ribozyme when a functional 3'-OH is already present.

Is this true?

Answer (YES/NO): NO